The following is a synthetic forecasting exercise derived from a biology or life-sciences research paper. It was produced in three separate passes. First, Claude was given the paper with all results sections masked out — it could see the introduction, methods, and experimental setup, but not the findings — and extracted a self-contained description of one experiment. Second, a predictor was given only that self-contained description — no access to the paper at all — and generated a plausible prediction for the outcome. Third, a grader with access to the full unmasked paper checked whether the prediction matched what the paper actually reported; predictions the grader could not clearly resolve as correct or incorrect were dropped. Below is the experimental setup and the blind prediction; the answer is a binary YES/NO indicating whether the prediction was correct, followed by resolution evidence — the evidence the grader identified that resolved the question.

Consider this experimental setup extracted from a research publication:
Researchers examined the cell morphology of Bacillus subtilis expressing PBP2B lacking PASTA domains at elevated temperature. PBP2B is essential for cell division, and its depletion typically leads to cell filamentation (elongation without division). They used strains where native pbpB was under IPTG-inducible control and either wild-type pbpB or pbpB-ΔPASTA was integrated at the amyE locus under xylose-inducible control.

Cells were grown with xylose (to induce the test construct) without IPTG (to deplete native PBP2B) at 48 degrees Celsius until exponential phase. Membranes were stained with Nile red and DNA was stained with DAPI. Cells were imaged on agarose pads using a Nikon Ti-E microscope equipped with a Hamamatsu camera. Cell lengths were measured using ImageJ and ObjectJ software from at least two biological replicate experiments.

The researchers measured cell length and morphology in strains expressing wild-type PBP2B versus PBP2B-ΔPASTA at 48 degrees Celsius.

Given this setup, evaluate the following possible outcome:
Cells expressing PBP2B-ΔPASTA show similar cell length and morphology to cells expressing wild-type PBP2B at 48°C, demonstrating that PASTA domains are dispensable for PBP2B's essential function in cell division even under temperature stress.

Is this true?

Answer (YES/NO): NO